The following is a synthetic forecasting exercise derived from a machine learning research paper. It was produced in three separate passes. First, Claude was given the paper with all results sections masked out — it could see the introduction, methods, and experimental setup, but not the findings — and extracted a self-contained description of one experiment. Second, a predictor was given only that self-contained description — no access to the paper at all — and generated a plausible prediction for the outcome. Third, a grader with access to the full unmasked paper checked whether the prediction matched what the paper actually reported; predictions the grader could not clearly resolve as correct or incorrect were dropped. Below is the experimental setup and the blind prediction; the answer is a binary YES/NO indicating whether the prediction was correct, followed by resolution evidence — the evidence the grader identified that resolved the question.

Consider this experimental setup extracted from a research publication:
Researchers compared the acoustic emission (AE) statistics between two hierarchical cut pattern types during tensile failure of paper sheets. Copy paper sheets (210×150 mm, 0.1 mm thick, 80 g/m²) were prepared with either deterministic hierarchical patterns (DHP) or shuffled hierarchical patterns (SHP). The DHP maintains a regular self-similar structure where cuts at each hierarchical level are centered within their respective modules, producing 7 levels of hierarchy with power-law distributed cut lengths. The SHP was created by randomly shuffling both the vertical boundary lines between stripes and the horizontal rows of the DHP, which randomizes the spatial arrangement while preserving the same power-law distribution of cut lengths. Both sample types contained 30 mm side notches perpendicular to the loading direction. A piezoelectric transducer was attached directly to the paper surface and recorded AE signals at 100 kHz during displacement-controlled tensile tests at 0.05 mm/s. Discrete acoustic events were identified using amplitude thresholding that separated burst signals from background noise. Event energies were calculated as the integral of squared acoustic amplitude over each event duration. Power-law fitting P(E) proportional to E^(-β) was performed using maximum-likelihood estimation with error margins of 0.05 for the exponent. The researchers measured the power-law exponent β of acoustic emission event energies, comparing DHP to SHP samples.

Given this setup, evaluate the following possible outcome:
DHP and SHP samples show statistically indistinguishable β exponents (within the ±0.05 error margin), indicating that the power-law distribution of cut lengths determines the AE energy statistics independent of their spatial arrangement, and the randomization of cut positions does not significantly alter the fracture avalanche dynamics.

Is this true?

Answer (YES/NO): YES